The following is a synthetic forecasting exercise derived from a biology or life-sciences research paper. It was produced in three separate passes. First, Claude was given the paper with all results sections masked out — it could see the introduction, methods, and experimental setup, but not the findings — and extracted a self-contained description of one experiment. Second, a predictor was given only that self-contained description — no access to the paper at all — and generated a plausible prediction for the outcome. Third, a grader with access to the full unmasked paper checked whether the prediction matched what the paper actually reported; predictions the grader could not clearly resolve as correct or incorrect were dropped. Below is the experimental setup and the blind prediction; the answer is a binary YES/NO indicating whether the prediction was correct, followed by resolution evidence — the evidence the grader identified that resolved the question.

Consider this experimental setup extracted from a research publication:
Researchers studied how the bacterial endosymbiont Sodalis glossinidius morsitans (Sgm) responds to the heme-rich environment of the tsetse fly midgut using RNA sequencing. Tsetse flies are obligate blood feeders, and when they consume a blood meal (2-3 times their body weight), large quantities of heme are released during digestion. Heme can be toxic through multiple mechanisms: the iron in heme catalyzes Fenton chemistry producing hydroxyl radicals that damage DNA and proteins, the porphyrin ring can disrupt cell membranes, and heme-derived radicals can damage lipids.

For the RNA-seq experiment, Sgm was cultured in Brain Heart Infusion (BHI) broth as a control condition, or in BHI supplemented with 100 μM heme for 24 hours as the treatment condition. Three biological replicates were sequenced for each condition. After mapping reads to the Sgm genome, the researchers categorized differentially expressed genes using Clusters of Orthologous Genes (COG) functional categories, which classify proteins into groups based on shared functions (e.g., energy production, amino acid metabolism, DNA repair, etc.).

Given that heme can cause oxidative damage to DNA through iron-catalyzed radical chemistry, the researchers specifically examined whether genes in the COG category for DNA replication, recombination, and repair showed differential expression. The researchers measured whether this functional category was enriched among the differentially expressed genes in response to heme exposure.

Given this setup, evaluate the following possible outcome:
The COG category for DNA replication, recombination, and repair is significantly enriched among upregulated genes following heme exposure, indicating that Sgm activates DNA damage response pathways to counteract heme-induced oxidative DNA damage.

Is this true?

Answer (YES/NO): NO